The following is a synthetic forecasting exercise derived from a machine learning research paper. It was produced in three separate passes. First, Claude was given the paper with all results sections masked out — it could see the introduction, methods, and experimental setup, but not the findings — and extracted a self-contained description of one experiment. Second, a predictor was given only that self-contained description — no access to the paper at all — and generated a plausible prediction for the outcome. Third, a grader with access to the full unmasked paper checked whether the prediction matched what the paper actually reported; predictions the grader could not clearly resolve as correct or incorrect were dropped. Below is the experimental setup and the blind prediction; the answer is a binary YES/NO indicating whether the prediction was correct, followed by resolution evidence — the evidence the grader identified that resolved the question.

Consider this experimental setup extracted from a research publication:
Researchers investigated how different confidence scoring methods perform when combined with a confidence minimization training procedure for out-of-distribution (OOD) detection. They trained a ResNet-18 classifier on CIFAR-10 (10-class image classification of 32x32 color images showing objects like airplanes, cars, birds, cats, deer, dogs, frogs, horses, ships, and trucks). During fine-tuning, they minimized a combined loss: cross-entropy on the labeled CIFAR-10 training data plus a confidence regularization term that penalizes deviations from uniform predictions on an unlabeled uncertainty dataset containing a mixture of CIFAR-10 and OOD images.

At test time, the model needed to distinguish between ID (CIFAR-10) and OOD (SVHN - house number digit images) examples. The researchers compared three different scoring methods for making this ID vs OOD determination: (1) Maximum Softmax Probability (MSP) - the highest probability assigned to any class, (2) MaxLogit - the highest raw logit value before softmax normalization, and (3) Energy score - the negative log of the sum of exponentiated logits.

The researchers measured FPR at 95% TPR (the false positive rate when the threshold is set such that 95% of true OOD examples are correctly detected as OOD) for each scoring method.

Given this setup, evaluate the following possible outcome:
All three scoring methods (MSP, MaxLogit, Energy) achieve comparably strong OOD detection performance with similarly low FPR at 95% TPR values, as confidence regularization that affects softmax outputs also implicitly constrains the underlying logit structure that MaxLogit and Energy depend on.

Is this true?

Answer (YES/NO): YES